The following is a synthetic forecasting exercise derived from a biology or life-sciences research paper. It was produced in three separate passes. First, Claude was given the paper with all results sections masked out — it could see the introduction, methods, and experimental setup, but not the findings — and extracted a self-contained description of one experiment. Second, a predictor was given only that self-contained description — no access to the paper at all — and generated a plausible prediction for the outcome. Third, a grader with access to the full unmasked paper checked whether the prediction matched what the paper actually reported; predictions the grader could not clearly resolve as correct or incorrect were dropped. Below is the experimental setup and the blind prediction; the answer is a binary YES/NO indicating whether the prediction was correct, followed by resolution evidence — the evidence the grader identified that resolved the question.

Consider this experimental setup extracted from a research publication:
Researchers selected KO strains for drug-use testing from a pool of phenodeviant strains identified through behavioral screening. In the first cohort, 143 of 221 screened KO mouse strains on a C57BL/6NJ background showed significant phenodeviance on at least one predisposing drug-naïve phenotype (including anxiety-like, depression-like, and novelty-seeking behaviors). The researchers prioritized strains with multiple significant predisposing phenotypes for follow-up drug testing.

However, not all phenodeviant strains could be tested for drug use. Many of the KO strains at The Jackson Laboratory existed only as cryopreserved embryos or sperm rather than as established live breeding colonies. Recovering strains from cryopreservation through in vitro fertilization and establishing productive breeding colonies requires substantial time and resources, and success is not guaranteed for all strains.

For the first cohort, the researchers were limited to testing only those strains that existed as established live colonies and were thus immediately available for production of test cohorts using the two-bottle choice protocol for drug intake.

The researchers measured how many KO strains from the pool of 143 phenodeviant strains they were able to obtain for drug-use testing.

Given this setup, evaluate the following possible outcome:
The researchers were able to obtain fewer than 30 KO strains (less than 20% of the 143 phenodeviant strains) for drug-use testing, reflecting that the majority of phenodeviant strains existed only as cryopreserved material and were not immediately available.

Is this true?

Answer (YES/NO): YES